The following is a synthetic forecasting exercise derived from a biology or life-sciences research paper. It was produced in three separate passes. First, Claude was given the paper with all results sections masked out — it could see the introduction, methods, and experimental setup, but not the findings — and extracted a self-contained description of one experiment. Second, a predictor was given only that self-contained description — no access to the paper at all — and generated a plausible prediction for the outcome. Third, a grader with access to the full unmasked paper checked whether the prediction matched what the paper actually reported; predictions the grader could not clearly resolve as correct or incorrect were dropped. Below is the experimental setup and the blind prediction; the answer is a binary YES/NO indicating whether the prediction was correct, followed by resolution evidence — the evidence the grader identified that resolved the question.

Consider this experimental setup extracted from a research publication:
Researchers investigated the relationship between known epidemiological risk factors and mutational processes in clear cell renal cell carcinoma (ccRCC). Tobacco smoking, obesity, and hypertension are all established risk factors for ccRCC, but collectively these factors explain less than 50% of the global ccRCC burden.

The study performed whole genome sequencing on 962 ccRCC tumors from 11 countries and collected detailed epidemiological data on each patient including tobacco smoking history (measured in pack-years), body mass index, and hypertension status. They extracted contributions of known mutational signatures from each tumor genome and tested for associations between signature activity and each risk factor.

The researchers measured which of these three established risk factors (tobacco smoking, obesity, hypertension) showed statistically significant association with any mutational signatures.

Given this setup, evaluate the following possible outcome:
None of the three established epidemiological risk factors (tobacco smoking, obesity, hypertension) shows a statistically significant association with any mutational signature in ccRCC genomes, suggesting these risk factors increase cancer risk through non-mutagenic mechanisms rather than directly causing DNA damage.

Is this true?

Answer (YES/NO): NO